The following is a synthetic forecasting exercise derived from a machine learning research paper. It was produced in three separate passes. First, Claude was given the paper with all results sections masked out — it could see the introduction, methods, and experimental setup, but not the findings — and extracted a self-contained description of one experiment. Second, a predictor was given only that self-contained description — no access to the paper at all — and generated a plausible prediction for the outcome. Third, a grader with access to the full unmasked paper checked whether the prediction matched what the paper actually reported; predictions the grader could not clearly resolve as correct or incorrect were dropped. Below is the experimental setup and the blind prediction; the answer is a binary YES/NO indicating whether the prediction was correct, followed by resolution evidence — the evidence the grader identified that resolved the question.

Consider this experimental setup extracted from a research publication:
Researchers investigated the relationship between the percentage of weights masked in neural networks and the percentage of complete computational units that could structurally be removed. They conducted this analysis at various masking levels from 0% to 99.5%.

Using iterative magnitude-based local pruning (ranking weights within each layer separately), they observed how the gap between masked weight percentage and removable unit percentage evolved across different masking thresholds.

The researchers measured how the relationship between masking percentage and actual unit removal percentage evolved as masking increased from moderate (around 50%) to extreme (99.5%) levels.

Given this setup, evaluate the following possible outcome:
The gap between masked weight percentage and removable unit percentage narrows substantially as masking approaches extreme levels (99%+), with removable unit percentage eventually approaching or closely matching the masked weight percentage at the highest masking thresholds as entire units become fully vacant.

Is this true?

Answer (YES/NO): NO